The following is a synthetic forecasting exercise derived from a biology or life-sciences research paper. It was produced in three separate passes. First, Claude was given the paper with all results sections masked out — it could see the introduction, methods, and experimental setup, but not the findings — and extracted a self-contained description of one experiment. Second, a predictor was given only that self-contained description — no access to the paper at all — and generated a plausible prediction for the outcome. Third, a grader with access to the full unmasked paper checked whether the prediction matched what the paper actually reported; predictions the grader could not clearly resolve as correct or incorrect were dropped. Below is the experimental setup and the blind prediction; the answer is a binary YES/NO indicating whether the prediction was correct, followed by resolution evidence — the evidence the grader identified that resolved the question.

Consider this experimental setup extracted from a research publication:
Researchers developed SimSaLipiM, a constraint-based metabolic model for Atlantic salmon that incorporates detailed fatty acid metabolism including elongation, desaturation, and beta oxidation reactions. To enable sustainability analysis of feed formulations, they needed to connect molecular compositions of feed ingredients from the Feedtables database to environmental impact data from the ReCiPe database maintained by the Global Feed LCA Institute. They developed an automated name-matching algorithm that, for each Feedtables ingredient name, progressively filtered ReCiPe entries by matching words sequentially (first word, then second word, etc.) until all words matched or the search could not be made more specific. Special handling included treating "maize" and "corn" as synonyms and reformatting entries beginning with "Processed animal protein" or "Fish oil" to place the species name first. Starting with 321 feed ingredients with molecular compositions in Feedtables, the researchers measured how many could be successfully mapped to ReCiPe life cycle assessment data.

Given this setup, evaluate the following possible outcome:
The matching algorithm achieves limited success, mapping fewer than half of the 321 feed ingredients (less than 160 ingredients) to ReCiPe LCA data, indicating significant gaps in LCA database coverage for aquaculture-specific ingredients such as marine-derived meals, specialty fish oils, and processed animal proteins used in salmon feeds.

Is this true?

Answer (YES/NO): NO